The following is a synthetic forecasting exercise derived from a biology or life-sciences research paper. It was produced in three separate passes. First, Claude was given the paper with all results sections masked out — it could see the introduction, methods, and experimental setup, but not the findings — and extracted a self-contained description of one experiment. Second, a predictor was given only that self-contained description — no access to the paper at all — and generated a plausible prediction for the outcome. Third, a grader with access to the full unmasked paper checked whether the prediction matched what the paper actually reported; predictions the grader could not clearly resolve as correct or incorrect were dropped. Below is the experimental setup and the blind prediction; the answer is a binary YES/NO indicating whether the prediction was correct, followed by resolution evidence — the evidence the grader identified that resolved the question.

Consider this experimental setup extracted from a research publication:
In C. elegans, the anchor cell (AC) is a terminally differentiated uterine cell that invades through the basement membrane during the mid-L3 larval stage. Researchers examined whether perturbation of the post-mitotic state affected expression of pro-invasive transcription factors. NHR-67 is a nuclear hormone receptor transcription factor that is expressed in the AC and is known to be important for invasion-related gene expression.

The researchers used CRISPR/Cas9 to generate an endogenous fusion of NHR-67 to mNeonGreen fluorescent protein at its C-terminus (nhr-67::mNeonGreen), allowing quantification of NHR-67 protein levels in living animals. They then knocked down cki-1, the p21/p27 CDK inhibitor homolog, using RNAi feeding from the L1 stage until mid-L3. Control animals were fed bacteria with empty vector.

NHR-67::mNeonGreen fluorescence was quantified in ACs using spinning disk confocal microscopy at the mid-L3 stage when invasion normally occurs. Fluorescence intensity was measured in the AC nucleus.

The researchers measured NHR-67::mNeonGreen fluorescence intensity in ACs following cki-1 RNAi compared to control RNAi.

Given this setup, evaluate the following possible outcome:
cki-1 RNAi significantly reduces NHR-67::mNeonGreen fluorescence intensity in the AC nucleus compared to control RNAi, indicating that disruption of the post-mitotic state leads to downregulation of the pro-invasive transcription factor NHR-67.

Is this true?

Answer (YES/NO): NO